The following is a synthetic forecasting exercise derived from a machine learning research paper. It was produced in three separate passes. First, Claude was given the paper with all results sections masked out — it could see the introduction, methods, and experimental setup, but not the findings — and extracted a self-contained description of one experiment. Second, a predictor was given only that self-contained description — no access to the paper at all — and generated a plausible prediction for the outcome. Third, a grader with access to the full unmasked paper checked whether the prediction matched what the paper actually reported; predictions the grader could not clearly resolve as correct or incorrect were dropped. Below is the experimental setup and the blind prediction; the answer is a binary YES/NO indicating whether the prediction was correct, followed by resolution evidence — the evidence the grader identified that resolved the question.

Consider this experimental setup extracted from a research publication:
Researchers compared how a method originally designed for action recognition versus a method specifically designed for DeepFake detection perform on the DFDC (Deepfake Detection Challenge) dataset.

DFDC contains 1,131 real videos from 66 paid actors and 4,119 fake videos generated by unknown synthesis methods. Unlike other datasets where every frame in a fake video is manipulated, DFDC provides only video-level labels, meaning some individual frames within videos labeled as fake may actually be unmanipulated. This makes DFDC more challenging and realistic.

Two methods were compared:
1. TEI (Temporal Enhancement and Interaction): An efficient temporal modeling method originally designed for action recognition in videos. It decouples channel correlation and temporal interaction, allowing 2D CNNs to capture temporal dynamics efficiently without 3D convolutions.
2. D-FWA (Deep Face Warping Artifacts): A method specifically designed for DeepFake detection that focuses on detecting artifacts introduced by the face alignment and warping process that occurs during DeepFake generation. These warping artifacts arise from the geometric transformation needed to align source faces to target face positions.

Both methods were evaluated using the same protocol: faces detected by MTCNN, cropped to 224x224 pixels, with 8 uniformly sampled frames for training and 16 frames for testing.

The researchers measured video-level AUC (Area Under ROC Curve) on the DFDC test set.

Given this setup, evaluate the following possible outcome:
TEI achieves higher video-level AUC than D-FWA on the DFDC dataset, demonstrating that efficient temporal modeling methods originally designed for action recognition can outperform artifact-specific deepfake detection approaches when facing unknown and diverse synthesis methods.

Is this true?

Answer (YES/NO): YES